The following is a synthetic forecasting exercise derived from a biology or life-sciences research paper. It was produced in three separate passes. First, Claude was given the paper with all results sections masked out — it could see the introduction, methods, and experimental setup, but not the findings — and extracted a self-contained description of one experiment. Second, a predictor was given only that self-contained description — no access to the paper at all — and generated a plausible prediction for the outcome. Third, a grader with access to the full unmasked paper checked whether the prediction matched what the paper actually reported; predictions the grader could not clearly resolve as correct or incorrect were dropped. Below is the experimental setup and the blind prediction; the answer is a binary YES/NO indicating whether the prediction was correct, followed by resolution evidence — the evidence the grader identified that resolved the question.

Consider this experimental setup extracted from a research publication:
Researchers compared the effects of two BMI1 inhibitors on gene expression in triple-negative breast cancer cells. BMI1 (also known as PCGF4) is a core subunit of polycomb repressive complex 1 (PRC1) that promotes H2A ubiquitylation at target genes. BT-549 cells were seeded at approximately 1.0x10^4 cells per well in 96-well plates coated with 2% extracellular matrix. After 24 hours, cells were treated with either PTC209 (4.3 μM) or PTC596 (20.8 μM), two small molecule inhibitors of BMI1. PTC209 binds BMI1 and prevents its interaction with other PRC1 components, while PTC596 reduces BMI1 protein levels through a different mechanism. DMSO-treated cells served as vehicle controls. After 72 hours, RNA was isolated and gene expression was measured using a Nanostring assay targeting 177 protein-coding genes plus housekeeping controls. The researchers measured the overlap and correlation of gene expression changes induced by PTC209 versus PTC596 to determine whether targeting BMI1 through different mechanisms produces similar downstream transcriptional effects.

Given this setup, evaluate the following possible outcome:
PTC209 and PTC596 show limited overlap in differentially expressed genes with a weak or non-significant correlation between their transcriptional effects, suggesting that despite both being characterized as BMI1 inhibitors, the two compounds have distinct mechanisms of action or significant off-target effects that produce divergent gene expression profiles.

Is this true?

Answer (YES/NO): NO